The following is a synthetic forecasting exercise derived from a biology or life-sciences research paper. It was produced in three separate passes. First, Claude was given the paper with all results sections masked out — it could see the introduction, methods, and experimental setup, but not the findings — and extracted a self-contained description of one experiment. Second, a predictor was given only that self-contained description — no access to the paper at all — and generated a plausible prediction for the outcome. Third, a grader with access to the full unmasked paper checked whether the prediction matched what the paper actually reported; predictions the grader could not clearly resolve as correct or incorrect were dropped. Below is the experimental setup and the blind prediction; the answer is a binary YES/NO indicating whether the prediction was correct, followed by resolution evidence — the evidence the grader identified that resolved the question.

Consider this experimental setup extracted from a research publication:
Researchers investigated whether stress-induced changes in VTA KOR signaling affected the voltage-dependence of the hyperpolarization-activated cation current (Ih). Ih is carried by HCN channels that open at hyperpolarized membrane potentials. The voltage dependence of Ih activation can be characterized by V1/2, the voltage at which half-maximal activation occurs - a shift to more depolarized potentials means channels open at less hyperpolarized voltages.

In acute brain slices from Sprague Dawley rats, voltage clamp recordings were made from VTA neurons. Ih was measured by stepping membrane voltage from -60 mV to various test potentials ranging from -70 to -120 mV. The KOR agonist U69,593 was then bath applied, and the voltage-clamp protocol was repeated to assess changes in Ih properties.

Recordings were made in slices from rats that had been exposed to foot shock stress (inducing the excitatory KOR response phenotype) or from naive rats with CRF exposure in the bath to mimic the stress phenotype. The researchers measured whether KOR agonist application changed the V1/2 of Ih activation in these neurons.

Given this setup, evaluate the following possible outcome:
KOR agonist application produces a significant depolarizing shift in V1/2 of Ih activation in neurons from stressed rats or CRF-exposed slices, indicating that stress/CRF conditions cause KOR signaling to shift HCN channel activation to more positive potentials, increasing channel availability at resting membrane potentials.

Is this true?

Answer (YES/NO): NO